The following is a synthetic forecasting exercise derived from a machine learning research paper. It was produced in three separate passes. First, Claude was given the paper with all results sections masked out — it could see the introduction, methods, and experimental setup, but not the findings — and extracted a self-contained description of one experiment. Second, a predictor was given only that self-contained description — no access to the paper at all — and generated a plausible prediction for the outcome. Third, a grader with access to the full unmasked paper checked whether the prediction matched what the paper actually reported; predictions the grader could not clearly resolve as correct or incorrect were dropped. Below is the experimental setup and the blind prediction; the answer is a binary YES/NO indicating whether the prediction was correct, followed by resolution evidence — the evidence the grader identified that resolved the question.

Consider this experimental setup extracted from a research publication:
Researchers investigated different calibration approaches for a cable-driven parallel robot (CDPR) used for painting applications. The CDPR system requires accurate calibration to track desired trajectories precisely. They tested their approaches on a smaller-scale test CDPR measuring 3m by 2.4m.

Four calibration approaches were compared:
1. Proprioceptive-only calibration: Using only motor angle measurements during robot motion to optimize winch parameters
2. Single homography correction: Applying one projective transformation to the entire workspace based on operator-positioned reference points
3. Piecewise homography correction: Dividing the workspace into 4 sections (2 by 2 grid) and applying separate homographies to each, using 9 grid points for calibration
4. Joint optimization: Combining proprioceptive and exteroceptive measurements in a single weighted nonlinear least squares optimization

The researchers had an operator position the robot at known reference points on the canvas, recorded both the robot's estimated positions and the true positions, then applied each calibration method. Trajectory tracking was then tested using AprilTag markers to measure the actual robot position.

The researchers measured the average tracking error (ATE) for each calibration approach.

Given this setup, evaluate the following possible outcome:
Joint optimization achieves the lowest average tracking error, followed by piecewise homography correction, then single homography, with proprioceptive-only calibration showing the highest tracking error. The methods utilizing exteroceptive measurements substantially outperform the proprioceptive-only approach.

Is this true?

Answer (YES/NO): NO